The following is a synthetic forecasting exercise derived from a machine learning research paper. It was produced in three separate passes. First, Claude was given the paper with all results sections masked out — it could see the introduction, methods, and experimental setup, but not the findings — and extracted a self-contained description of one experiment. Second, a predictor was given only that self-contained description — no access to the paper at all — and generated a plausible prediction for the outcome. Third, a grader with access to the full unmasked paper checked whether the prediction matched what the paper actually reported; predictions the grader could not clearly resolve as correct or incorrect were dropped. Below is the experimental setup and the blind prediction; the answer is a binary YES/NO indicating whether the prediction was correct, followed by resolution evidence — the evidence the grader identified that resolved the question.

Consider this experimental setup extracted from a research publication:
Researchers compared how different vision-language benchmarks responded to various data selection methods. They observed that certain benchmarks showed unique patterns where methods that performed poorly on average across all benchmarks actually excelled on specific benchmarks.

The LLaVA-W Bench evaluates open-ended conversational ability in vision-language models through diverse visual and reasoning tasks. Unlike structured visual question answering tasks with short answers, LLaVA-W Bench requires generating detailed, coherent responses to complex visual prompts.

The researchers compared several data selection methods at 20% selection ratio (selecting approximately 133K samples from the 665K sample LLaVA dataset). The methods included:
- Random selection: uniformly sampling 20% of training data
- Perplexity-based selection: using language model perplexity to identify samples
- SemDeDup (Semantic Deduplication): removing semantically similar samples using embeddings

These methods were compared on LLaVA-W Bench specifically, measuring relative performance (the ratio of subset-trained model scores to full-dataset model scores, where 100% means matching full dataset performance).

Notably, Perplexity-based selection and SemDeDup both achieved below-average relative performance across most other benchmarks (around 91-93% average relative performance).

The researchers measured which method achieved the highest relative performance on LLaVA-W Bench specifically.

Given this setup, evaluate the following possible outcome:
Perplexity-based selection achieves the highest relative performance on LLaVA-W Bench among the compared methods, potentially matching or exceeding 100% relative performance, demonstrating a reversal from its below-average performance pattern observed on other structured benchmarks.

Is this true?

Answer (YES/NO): NO